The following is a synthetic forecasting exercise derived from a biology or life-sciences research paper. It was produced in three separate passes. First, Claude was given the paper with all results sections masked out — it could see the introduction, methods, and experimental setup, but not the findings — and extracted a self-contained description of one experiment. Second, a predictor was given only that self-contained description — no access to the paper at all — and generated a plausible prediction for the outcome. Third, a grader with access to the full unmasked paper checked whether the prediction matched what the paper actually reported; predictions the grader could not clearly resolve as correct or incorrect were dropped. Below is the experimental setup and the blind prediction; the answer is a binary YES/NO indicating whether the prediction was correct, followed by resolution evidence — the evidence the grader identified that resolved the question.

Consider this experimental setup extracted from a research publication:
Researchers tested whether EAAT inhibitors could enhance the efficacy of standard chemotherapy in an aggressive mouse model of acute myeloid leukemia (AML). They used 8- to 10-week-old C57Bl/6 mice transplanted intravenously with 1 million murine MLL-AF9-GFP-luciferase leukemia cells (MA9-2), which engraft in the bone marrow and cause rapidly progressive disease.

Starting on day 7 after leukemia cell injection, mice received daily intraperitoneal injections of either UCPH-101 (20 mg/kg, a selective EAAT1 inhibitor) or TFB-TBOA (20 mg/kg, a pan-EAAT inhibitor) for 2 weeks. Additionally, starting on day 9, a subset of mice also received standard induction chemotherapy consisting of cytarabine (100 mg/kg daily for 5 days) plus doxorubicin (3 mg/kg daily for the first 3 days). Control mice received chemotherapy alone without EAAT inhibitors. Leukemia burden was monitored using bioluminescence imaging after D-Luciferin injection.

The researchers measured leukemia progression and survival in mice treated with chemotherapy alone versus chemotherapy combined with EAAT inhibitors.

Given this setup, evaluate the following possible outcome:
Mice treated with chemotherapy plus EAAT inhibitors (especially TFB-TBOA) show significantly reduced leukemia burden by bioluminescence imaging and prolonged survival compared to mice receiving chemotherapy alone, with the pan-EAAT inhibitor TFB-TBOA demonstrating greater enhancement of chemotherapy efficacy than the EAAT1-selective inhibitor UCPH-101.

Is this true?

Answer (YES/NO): NO